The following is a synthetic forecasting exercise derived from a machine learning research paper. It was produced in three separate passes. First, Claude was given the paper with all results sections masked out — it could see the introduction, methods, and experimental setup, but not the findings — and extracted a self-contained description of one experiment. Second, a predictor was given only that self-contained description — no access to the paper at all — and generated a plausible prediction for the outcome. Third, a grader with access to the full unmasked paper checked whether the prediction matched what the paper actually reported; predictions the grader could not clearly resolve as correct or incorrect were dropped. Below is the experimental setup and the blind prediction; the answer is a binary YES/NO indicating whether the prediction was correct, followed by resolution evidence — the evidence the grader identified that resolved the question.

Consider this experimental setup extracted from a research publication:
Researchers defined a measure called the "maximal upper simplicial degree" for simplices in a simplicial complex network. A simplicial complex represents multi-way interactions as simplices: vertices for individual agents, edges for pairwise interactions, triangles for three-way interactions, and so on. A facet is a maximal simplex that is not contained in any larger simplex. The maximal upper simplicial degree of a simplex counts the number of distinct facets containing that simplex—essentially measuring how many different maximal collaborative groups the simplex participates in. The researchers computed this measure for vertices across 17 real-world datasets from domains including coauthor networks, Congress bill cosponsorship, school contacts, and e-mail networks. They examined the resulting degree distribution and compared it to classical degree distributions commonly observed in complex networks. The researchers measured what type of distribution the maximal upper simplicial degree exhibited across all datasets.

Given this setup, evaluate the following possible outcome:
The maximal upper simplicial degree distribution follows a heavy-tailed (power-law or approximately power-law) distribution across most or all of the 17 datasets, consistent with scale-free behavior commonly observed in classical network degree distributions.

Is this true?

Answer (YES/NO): YES